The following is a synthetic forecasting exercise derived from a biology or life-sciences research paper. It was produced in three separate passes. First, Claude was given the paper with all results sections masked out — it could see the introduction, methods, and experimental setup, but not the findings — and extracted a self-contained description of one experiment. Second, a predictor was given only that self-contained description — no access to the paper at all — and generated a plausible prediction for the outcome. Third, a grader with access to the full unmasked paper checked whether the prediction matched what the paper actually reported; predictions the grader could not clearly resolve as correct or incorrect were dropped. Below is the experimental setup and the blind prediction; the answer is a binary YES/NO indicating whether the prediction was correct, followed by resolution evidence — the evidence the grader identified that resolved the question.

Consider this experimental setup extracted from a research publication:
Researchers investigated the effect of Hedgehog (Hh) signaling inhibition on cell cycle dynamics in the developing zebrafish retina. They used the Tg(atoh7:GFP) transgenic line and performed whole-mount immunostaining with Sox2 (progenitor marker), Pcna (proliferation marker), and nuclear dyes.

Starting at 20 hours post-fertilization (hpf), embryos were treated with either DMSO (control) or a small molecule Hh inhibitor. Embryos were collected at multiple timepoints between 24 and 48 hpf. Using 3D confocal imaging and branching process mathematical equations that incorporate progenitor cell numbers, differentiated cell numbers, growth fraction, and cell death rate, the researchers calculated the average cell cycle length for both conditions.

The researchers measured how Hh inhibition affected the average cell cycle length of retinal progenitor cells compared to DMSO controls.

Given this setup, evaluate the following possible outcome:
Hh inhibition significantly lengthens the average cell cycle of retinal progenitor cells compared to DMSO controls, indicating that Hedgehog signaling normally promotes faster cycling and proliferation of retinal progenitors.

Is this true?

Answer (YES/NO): YES